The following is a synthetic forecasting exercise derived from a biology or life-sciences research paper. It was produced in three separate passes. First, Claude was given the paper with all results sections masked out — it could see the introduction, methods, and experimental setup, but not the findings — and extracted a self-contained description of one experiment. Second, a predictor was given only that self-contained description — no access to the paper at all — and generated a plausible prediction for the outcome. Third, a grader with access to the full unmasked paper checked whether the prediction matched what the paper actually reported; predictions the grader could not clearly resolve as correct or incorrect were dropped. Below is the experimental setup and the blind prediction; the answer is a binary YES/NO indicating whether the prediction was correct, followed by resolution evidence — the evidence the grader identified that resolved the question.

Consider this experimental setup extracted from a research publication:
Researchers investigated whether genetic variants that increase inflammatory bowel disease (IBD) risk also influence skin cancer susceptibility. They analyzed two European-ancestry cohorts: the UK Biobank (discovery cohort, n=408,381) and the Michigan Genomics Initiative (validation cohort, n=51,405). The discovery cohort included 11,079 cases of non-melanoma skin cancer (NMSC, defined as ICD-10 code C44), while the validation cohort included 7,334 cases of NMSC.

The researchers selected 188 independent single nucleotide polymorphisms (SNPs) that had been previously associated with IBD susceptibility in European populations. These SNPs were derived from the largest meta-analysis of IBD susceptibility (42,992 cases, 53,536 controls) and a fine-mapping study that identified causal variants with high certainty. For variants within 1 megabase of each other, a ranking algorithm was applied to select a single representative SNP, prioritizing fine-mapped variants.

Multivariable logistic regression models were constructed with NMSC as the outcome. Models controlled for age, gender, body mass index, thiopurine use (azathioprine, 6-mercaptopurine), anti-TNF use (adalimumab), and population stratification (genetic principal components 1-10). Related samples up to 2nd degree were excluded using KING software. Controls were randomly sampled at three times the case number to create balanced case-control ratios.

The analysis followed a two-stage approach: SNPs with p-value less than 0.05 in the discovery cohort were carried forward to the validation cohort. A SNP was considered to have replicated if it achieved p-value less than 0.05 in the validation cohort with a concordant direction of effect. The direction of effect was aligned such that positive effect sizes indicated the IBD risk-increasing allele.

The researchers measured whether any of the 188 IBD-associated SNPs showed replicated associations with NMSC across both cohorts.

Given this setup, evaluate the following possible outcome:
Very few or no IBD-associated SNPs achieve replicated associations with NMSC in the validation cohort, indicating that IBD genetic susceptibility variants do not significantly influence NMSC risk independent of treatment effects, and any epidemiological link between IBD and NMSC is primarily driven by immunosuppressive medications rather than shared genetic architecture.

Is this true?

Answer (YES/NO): NO